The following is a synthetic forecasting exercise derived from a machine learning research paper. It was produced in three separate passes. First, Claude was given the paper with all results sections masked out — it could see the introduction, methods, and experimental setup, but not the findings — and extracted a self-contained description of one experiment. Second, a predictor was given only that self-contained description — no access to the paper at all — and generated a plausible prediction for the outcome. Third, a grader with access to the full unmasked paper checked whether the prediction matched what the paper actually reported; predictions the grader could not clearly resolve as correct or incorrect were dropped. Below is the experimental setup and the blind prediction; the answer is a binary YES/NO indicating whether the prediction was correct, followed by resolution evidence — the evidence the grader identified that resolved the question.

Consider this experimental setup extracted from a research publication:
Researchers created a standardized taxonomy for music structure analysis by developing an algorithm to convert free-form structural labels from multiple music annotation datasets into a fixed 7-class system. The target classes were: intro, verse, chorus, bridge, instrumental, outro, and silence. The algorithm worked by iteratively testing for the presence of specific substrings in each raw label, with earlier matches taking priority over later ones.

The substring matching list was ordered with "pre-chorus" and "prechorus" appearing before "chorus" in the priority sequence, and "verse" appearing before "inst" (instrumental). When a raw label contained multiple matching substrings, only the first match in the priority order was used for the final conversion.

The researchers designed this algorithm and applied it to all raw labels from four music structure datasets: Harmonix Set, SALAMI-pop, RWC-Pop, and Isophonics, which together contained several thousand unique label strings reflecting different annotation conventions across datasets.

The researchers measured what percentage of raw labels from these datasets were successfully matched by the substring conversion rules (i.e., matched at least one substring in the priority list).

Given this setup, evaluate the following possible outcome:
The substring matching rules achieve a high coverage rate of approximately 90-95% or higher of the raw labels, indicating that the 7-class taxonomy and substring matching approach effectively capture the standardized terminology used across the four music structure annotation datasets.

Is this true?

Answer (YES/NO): YES